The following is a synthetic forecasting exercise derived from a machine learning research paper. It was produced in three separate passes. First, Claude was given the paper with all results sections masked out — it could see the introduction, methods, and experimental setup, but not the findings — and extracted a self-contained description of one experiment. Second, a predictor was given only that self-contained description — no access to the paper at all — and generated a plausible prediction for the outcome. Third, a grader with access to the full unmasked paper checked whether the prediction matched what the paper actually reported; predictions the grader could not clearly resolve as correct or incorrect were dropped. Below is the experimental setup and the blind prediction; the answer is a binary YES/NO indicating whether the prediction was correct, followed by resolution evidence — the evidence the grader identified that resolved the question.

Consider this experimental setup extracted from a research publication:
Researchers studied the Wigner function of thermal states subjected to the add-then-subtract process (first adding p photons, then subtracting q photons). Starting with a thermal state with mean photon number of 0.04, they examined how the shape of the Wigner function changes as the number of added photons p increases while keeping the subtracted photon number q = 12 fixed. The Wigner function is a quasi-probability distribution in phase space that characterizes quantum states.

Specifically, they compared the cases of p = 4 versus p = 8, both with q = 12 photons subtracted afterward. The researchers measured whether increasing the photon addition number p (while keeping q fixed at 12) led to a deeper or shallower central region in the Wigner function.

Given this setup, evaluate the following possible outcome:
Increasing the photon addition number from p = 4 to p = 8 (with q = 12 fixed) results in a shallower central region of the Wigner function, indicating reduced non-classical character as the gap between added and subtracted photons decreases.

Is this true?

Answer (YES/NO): NO